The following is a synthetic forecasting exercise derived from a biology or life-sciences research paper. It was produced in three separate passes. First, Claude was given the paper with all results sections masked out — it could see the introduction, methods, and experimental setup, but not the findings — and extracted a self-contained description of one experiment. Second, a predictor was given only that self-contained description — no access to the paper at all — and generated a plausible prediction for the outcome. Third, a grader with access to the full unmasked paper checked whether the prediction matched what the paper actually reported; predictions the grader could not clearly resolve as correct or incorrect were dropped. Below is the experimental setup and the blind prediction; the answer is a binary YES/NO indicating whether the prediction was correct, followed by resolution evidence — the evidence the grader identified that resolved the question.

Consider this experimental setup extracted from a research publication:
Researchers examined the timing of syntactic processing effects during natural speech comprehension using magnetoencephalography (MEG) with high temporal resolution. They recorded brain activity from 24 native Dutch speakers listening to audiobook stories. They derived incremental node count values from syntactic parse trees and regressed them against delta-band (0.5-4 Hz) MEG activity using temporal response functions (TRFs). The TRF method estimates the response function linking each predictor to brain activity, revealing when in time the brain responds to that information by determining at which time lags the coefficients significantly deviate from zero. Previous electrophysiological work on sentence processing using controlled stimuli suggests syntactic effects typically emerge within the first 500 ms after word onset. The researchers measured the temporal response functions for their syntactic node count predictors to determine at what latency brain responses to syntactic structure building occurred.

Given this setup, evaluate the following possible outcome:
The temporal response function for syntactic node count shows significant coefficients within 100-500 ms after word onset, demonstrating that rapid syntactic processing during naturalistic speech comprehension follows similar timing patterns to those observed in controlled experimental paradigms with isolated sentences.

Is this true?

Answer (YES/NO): NO